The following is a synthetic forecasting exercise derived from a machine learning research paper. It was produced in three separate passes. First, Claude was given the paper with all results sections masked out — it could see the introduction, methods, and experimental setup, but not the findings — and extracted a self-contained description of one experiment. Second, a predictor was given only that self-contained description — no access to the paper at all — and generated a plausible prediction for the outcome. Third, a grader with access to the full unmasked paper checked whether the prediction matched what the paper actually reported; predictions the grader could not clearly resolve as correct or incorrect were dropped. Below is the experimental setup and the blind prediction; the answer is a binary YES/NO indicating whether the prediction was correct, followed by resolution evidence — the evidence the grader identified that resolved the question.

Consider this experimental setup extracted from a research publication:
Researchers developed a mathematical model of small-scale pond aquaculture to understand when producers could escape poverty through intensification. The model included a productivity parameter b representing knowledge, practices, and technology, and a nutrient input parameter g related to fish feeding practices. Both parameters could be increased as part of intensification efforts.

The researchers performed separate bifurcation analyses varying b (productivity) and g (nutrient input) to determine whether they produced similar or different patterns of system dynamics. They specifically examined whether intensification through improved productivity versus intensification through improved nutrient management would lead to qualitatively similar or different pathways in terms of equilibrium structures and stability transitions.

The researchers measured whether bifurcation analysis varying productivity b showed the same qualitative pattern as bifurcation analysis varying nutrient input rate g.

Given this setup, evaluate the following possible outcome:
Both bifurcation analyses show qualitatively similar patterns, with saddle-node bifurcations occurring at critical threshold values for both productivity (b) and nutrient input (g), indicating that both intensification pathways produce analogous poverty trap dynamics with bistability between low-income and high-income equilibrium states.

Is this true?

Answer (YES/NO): YES